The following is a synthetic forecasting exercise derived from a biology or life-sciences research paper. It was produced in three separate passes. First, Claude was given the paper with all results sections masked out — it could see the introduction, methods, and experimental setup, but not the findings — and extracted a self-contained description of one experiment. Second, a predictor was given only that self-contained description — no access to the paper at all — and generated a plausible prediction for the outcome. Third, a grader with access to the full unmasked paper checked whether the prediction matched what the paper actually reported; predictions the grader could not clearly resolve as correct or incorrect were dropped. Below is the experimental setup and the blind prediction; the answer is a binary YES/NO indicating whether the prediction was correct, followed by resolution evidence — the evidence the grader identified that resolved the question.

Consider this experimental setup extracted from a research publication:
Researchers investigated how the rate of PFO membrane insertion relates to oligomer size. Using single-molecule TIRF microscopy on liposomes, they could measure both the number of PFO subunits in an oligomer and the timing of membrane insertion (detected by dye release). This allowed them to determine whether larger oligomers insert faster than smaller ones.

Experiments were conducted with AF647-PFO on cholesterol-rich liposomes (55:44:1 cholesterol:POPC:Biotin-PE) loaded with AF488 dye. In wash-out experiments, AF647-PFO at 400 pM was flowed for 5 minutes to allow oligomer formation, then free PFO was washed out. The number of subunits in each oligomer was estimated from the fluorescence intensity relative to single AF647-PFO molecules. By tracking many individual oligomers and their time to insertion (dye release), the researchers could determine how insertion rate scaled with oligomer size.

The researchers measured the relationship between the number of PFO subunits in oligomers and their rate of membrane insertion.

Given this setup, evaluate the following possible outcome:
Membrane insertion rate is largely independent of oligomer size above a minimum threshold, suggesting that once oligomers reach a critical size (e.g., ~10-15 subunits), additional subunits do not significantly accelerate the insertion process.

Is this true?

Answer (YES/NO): NO